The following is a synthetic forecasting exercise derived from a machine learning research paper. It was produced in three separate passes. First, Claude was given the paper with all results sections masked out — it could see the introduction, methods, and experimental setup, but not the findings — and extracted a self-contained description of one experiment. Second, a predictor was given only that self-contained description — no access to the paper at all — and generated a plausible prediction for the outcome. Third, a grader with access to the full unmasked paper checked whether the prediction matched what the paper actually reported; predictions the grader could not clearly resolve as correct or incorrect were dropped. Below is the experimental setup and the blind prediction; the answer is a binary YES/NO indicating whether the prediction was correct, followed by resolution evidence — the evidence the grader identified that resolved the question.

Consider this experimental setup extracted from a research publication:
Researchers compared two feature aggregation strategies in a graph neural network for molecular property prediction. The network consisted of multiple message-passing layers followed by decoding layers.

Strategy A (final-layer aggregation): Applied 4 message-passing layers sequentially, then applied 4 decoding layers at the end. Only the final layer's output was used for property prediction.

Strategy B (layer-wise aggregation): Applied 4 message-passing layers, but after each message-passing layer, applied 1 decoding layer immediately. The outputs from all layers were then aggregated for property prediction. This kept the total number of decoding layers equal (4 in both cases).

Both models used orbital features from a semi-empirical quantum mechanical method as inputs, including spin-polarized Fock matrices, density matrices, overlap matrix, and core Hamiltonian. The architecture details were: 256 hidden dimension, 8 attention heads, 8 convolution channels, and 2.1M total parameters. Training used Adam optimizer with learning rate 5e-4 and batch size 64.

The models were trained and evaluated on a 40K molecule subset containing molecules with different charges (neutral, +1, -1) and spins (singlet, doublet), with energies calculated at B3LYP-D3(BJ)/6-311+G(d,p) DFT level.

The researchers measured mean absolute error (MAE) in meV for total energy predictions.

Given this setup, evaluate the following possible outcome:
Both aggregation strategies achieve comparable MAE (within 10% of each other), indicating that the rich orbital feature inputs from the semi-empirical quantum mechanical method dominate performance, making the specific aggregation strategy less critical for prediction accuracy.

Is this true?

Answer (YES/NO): YES